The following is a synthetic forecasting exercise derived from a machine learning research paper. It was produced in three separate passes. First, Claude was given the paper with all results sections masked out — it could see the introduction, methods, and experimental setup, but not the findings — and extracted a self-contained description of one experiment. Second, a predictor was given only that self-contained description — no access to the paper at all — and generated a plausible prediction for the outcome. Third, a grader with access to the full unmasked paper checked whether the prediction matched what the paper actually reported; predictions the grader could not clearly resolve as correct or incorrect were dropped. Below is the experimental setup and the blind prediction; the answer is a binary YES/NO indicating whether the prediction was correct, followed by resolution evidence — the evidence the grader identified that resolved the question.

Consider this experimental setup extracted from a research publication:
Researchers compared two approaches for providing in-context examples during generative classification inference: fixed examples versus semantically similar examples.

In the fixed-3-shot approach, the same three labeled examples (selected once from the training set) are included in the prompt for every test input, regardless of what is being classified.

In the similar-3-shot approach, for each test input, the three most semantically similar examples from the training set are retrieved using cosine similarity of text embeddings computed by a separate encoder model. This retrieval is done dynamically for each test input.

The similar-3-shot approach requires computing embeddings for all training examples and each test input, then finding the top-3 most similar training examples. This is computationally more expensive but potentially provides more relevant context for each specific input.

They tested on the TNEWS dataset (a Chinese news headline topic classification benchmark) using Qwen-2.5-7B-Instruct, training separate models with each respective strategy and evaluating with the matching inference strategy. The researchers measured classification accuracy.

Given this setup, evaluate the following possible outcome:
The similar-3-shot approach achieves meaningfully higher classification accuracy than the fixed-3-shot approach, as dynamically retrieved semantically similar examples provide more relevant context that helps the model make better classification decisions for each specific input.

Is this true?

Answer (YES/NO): YES